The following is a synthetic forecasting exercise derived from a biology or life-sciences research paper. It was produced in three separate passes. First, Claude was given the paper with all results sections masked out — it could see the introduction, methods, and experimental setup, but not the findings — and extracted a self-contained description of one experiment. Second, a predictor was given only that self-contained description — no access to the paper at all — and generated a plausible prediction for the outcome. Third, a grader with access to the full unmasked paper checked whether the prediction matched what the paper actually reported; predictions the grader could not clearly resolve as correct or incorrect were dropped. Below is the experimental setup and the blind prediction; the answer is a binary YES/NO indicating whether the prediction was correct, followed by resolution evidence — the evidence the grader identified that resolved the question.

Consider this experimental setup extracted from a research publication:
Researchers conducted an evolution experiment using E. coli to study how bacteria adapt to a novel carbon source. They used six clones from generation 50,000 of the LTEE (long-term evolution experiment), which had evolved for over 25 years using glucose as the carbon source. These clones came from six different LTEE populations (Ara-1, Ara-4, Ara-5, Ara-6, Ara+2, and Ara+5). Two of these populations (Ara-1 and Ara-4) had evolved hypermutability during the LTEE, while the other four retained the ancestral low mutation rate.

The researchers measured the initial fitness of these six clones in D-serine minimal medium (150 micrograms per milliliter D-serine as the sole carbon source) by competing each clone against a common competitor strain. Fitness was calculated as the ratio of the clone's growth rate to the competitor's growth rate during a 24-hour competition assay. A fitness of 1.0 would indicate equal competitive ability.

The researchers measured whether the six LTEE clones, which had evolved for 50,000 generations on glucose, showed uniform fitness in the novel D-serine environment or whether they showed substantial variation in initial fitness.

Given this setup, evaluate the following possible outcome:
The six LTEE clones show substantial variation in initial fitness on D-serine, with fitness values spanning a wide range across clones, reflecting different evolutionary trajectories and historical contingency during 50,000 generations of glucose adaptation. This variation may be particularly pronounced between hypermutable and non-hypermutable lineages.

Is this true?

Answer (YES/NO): NO